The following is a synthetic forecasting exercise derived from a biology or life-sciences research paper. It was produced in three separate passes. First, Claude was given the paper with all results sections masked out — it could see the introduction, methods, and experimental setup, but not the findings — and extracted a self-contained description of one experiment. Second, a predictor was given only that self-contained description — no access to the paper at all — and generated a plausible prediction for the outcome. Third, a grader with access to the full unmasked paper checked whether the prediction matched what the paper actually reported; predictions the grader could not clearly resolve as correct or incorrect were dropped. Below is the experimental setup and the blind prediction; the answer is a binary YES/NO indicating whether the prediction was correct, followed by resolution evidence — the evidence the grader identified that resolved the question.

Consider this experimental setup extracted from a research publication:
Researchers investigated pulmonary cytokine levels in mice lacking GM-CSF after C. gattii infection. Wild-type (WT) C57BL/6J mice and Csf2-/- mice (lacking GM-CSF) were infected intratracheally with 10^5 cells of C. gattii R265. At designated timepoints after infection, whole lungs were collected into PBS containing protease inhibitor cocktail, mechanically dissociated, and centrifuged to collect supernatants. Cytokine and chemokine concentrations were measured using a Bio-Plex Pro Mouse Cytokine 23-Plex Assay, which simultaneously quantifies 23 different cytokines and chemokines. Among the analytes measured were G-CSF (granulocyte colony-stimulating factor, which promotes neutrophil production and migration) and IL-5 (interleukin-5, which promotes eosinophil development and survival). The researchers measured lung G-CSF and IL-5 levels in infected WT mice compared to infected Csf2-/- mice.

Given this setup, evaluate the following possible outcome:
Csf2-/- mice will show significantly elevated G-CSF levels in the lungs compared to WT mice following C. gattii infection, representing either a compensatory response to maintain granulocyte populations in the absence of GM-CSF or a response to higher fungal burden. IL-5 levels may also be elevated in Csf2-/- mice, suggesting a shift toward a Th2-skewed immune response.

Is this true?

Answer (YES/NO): NO